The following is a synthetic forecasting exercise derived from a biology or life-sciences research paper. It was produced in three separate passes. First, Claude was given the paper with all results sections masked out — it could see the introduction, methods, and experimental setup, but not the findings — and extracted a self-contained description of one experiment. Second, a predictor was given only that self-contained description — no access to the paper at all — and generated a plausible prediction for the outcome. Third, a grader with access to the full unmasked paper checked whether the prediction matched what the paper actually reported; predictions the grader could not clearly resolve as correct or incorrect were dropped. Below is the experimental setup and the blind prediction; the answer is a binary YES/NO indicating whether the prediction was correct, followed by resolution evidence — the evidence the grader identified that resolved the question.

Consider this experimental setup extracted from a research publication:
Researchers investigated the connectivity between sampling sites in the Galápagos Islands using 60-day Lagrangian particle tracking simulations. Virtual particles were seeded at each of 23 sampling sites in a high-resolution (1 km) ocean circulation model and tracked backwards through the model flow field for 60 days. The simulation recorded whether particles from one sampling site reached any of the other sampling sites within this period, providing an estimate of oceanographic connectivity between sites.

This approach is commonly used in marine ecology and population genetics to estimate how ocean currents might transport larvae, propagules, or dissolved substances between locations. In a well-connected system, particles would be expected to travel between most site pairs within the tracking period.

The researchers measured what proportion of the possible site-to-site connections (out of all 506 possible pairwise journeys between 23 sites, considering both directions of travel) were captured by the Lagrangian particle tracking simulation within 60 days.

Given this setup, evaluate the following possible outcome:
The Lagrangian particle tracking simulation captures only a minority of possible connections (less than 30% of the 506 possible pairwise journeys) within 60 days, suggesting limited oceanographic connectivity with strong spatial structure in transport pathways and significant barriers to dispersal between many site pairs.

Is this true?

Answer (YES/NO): NO